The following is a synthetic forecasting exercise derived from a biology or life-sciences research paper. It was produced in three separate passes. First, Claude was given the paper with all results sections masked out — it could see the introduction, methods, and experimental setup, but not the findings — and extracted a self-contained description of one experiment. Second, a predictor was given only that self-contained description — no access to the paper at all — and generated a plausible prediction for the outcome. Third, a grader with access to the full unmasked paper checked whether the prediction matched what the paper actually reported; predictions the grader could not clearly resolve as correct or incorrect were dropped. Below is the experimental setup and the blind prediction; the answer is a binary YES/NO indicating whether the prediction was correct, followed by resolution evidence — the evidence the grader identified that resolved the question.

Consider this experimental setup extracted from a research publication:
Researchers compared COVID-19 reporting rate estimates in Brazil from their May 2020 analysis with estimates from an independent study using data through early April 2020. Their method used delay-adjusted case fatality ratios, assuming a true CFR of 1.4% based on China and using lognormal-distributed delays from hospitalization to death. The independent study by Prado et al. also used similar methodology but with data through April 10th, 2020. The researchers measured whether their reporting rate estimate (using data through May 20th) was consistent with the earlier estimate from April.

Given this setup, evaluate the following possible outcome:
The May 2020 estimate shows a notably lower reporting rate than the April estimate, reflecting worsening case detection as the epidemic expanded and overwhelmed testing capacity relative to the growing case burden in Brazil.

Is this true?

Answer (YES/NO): NO